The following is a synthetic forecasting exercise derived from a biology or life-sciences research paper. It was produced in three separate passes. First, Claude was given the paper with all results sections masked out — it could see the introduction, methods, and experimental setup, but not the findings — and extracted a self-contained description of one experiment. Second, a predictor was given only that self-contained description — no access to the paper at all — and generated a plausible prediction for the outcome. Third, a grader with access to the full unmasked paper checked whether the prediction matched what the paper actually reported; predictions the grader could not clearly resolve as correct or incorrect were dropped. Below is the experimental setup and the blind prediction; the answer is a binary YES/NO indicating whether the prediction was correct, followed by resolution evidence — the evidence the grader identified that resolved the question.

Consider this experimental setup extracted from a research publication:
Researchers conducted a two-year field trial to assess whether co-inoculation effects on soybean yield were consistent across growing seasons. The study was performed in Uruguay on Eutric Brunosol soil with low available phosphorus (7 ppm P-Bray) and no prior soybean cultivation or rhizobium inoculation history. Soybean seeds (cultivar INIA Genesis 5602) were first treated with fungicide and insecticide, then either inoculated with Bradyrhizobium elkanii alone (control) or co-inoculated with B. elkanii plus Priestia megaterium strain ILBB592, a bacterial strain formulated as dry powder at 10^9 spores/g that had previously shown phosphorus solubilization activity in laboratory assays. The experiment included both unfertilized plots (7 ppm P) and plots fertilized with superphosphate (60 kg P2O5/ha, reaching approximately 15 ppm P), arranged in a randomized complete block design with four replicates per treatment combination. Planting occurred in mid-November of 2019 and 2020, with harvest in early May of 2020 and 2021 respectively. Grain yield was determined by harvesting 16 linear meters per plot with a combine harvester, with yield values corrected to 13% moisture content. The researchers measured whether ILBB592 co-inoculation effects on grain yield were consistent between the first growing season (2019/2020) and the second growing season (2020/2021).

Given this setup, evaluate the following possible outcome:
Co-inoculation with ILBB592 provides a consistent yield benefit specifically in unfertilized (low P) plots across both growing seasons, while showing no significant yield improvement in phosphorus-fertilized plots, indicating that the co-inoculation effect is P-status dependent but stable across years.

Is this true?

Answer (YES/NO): NO